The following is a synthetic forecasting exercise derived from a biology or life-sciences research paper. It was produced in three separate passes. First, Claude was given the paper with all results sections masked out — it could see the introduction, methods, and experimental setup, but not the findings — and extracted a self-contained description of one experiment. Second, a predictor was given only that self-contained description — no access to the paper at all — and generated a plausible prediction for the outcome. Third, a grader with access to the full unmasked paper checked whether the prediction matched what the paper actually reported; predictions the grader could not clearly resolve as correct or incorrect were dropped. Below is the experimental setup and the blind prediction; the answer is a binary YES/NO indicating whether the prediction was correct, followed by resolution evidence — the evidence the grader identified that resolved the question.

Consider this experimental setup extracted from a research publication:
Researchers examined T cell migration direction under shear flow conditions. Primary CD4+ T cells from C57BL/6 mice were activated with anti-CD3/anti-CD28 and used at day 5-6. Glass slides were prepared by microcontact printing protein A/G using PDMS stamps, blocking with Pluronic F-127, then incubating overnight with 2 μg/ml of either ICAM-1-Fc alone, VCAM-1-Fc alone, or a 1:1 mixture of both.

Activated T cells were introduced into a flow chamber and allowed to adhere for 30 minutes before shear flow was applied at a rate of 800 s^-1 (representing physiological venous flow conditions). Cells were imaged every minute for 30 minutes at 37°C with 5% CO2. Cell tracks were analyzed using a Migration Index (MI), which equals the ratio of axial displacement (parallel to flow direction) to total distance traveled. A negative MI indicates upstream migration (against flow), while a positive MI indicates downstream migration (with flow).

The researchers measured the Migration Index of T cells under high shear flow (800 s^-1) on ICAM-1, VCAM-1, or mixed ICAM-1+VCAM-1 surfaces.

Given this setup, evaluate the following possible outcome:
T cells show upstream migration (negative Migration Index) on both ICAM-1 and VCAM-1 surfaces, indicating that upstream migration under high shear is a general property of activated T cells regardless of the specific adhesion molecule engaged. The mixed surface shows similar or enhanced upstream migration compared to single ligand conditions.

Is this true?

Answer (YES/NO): NO